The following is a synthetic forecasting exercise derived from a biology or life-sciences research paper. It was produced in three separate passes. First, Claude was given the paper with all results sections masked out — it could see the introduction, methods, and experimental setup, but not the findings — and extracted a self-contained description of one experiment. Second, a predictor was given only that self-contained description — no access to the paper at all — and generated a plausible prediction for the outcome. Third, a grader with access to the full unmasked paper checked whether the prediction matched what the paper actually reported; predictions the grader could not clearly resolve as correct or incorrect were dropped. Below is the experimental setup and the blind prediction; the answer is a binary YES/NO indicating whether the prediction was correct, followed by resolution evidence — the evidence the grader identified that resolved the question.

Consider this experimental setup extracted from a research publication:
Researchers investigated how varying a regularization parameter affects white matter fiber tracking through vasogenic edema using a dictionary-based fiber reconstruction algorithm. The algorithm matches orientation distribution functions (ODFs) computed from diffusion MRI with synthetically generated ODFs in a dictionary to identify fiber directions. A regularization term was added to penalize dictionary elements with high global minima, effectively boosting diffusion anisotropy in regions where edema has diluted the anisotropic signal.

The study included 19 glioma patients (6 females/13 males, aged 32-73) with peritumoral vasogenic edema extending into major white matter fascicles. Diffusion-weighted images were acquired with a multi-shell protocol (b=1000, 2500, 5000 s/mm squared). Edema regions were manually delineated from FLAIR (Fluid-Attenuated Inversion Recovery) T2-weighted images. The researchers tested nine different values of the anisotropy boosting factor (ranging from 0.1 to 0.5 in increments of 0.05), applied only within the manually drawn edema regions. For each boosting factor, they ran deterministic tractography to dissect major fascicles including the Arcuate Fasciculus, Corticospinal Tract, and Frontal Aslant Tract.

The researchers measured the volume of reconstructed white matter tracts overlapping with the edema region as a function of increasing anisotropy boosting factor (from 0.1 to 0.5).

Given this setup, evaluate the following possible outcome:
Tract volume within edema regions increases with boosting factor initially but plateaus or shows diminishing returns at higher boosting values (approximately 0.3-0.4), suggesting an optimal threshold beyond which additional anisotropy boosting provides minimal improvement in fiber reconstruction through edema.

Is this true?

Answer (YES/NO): YES